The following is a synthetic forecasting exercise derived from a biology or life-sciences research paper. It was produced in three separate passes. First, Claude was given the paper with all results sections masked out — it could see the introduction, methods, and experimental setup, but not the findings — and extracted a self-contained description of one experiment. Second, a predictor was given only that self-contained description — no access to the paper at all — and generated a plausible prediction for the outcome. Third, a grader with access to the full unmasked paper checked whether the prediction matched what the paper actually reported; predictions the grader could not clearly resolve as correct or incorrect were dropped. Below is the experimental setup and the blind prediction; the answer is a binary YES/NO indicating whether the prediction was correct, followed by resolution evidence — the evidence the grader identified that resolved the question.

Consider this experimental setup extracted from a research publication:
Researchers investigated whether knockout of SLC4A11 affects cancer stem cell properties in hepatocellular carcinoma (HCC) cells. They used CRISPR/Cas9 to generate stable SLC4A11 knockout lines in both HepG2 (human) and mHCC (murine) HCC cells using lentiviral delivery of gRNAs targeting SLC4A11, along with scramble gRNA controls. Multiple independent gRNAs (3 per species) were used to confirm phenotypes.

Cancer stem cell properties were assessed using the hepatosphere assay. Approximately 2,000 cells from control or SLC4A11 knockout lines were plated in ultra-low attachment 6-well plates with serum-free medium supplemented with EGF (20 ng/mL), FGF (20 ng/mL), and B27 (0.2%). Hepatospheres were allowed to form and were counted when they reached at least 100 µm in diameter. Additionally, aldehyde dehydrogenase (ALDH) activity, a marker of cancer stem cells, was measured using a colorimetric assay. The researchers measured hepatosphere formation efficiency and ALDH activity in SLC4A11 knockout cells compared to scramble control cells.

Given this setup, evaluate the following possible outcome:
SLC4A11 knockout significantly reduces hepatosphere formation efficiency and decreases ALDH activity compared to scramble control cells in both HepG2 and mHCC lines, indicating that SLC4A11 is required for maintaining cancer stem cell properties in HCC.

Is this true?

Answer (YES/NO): NO